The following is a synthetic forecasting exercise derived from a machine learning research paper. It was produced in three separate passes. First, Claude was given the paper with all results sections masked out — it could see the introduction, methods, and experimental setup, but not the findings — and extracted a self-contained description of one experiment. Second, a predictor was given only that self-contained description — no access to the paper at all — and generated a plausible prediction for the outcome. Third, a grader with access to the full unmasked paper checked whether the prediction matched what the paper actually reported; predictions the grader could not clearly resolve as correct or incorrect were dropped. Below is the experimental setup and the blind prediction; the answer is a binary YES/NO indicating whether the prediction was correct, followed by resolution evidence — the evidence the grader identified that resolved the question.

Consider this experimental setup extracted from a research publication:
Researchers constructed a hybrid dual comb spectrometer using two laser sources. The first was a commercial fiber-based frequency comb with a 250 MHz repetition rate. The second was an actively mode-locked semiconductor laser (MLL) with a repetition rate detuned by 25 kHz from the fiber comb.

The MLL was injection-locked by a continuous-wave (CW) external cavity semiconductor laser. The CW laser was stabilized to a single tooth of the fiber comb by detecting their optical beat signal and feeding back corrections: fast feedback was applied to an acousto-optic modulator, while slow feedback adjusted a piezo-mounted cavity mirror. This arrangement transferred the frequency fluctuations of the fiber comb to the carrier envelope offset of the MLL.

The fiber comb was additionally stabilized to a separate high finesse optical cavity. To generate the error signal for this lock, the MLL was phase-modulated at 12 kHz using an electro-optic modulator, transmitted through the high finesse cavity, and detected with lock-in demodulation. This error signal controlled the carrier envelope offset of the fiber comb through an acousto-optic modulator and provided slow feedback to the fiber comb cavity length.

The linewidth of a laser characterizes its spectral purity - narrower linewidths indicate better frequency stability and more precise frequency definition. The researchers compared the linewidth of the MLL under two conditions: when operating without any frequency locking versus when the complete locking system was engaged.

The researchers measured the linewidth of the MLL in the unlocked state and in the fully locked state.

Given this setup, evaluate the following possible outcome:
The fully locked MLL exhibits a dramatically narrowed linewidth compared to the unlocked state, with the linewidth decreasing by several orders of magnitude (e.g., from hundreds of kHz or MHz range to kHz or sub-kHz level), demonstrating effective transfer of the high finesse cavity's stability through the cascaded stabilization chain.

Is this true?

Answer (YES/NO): NO